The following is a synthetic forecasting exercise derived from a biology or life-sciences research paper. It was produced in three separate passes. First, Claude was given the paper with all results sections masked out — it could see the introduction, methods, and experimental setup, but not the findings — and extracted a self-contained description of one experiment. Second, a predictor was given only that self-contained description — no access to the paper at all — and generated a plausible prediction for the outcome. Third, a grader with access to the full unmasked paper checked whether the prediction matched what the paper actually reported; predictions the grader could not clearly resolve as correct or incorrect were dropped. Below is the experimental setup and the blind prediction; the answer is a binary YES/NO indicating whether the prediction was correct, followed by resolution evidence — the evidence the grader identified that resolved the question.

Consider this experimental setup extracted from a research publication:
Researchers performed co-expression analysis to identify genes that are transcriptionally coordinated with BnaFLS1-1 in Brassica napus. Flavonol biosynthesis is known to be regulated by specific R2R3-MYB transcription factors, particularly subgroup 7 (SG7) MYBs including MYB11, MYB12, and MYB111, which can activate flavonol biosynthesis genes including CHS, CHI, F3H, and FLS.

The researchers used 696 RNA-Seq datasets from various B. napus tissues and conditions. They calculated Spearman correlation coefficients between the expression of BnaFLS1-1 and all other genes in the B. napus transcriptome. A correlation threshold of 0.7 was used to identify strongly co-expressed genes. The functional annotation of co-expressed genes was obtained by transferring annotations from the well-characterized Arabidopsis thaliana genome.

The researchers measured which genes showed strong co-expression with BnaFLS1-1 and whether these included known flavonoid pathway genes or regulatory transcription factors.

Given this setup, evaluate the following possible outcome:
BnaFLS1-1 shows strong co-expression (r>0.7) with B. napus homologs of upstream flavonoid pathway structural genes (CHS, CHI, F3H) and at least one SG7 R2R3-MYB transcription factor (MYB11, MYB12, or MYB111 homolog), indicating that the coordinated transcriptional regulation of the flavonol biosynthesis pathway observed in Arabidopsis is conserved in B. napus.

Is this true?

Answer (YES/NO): YES